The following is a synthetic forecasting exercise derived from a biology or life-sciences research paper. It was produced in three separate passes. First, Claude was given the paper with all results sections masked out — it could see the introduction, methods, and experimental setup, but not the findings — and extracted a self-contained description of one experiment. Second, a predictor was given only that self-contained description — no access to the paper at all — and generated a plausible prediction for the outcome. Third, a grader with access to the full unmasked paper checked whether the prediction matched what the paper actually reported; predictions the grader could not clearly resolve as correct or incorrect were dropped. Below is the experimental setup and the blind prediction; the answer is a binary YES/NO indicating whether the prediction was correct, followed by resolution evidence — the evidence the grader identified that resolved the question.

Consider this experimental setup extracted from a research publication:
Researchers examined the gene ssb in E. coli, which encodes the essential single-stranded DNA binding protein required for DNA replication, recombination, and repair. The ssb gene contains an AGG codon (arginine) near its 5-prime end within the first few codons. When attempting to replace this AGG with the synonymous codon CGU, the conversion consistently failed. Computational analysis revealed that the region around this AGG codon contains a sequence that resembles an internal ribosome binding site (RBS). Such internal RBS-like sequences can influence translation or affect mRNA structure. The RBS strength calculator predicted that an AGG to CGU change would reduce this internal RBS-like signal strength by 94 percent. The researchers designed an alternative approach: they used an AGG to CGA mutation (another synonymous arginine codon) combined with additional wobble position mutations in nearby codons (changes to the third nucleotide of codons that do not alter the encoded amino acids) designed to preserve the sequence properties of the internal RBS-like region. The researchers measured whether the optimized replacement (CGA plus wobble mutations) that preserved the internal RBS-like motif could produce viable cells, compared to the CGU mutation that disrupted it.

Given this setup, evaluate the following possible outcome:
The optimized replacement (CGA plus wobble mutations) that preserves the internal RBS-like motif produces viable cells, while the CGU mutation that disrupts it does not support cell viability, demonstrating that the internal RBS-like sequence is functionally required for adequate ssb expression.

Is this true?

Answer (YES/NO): YES